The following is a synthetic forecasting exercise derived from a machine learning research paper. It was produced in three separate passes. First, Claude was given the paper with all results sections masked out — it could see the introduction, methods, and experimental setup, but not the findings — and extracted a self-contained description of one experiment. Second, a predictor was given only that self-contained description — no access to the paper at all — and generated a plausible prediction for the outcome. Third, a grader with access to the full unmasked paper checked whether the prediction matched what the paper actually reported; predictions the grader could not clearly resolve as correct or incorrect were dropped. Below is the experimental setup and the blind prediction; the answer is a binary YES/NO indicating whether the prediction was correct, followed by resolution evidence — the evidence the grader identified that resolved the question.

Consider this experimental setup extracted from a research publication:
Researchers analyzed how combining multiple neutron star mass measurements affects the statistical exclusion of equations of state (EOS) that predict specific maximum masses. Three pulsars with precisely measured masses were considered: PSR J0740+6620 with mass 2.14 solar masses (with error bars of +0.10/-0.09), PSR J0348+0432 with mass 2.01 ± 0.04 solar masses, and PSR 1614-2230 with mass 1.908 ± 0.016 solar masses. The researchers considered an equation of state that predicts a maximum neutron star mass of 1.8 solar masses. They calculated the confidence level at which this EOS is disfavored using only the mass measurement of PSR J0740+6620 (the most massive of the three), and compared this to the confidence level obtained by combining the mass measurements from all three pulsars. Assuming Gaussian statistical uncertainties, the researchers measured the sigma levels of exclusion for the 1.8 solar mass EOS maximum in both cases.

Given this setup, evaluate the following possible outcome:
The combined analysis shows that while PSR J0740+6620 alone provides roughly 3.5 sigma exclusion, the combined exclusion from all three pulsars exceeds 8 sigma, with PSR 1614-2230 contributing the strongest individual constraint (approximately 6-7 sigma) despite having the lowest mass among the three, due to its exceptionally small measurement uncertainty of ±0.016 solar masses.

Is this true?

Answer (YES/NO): NO